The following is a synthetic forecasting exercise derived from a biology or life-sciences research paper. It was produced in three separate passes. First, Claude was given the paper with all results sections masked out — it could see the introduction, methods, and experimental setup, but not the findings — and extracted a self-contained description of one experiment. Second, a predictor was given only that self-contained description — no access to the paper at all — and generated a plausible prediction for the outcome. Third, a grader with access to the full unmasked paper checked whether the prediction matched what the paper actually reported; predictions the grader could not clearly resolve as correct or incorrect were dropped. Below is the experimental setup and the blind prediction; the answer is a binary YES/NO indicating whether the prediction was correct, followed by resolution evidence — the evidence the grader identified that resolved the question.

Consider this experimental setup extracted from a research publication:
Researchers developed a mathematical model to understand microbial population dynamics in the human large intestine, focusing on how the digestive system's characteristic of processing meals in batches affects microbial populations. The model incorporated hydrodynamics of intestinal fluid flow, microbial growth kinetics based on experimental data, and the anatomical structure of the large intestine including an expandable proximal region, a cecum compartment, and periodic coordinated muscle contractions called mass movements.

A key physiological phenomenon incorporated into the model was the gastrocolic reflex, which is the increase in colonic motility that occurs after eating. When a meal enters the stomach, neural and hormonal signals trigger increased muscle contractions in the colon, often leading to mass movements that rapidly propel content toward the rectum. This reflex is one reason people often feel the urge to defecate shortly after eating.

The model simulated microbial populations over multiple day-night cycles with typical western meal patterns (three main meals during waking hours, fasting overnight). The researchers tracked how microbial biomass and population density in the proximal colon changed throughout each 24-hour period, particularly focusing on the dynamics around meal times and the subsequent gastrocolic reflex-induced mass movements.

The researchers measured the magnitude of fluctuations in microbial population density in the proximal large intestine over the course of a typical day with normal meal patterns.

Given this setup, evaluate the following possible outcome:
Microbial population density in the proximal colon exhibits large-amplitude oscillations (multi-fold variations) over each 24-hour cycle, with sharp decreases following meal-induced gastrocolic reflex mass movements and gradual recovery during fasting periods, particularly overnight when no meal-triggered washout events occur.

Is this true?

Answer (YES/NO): YES